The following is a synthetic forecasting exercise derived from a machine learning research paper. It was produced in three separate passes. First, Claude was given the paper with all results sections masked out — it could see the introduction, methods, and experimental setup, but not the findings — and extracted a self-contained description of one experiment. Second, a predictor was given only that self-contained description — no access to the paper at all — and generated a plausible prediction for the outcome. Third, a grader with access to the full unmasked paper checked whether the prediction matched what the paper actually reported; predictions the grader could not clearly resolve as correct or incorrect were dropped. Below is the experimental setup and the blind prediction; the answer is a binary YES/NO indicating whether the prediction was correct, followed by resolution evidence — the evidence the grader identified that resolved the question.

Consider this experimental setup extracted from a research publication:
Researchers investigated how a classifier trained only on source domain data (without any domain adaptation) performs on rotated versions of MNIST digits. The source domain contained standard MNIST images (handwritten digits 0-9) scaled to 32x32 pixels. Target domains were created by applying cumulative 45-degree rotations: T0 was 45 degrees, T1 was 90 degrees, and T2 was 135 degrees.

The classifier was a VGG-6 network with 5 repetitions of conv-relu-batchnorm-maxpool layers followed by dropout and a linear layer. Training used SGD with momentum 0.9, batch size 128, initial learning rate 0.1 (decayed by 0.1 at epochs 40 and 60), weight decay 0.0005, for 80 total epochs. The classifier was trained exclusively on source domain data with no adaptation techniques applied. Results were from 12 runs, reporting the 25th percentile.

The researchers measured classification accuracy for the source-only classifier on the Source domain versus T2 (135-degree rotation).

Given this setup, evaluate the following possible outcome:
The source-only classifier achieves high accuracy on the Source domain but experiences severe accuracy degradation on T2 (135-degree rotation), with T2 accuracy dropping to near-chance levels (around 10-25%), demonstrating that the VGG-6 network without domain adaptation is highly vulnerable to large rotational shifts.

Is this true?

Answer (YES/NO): NO